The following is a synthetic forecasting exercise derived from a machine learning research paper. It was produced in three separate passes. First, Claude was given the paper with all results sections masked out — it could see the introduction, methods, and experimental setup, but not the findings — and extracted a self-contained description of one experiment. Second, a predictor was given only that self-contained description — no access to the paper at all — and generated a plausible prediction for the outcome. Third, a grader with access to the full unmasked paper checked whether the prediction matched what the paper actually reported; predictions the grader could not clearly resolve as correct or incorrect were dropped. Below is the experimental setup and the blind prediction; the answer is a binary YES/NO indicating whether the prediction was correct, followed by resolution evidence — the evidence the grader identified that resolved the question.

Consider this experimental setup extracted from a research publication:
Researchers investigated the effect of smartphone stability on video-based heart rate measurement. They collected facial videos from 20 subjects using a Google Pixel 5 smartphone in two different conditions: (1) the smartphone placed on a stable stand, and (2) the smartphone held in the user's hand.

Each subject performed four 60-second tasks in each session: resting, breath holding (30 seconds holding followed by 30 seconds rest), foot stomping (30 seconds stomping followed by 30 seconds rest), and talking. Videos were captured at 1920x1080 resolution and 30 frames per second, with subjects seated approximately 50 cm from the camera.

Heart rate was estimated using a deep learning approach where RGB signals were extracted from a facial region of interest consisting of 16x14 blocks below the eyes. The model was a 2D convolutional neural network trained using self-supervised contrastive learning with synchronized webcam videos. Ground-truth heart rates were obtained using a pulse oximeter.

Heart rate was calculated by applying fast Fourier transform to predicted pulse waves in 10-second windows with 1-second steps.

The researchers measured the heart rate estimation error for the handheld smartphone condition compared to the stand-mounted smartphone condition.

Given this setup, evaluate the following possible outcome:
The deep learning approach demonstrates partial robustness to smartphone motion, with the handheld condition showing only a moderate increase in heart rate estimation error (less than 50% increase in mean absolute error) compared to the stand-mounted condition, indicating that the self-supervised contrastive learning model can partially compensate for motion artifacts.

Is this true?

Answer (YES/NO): YES